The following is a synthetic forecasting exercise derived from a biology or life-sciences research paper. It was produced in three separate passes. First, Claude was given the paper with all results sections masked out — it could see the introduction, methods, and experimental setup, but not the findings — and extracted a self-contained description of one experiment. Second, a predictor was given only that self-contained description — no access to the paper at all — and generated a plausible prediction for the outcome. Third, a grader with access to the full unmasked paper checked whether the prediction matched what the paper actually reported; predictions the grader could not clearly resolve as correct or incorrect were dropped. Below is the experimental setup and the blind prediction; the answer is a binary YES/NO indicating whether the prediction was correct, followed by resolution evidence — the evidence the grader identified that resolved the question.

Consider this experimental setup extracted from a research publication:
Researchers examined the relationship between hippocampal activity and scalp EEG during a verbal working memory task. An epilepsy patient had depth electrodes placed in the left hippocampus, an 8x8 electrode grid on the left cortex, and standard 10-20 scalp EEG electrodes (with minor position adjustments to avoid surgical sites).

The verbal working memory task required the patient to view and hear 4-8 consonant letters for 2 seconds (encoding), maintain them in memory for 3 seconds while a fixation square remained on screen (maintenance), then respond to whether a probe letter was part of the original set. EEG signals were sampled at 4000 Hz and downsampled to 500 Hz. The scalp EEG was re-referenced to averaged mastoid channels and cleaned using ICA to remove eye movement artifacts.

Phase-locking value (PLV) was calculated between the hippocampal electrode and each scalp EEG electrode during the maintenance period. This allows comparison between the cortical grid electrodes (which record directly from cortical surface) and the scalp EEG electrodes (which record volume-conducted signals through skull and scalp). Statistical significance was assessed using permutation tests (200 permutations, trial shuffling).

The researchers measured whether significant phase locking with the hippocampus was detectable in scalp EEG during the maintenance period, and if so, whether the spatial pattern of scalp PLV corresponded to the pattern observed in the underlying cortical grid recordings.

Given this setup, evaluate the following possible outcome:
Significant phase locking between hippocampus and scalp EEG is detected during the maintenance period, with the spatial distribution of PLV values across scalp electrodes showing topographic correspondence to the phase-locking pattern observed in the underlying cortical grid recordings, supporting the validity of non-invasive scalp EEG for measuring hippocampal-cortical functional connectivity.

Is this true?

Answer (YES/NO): NO